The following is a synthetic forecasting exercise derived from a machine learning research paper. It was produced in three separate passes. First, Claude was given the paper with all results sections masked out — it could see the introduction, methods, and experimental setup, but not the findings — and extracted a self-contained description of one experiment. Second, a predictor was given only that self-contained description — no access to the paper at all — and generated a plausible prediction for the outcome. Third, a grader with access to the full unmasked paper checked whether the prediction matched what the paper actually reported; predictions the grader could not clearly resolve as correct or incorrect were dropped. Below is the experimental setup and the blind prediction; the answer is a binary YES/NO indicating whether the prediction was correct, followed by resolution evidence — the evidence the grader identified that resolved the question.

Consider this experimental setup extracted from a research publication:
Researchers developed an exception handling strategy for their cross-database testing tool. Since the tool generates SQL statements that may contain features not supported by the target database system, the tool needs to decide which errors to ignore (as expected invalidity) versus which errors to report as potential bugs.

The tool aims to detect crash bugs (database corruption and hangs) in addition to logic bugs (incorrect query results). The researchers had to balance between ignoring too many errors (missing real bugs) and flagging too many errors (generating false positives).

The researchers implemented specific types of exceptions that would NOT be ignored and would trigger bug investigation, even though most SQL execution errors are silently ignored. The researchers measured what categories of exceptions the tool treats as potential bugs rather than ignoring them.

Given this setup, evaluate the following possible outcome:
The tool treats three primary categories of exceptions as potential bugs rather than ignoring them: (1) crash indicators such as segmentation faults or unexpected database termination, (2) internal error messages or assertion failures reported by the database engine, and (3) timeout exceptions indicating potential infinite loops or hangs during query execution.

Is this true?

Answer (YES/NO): NO